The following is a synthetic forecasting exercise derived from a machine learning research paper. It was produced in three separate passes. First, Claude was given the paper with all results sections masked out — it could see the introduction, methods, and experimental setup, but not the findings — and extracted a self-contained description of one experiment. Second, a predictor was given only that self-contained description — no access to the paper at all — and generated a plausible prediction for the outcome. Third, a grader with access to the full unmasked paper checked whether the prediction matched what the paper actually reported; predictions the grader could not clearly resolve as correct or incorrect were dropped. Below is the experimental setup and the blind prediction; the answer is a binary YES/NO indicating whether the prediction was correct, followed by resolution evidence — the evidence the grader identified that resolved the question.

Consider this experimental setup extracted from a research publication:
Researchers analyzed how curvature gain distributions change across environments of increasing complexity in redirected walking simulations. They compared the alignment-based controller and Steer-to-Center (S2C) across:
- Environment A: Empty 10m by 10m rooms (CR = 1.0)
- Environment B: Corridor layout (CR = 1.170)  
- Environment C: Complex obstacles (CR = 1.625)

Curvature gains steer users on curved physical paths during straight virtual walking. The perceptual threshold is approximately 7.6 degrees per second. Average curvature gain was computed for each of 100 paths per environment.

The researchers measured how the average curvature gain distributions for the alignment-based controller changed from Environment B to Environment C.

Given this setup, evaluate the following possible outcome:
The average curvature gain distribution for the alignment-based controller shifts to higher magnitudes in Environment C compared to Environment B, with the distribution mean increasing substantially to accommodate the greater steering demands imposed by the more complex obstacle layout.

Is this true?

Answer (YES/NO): YES